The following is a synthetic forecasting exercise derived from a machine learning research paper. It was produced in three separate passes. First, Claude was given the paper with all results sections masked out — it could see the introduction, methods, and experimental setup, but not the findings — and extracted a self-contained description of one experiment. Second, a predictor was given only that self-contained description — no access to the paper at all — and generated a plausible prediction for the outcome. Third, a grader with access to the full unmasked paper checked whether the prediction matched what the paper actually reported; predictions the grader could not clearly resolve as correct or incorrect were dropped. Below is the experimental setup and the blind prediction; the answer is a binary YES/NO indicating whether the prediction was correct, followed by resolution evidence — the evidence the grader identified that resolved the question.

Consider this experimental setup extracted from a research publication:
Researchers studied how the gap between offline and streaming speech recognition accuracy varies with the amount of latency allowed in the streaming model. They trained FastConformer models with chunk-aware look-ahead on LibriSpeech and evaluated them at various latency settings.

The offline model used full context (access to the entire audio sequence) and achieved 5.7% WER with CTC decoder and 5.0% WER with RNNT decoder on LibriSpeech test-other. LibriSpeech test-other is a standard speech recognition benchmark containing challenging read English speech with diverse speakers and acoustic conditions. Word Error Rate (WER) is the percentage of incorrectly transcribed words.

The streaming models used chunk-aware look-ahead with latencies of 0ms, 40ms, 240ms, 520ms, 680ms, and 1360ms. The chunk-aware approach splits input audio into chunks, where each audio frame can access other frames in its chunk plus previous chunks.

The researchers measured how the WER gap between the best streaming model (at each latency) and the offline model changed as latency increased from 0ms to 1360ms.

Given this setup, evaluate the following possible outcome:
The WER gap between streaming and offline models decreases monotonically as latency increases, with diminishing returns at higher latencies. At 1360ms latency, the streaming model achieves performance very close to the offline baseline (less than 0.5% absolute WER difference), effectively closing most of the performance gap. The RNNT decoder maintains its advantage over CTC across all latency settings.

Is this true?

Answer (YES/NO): NO